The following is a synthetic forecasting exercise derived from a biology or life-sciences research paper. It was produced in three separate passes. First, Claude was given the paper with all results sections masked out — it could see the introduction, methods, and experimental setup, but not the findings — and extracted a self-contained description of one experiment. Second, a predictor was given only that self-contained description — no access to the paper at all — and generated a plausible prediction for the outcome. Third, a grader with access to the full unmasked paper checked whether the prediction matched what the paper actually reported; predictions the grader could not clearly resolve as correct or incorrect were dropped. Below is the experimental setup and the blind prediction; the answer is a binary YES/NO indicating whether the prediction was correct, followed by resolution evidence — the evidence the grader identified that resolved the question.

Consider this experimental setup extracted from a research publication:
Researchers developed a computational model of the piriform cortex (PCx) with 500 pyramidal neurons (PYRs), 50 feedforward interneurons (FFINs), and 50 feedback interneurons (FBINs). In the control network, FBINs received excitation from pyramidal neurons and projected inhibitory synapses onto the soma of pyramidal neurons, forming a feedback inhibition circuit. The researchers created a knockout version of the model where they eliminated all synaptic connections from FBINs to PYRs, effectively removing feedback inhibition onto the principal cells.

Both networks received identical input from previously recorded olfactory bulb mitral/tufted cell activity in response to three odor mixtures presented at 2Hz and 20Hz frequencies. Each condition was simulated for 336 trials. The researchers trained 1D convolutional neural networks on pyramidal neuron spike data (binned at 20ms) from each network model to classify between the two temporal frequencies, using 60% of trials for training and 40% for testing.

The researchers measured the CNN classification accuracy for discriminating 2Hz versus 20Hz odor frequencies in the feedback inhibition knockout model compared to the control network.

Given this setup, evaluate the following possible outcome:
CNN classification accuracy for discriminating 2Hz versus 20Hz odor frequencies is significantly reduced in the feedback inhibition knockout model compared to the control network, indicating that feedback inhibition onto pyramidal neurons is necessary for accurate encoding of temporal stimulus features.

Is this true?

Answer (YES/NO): NO